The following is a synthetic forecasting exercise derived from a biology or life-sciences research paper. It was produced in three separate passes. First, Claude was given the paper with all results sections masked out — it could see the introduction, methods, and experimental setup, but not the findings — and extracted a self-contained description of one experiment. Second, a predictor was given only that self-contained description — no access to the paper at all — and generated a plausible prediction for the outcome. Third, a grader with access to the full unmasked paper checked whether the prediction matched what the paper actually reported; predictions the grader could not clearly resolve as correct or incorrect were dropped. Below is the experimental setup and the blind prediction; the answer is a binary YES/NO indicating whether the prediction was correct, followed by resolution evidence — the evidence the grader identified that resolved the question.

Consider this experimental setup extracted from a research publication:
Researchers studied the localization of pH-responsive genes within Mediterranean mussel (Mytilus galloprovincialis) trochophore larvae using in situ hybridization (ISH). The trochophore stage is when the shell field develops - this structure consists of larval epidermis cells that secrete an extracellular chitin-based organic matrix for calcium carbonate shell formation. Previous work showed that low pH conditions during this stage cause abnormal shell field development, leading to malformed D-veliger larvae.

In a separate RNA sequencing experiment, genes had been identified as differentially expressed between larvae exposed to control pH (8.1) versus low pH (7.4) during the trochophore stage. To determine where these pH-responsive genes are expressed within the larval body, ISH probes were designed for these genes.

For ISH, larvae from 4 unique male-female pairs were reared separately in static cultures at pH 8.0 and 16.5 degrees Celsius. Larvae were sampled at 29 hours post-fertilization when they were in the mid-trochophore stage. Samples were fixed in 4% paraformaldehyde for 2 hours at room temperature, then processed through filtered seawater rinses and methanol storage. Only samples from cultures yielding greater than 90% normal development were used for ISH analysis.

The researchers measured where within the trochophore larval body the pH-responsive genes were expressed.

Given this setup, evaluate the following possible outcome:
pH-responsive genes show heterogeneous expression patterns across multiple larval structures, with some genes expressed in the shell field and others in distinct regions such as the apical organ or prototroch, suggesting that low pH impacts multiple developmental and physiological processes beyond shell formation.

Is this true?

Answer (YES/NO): NO